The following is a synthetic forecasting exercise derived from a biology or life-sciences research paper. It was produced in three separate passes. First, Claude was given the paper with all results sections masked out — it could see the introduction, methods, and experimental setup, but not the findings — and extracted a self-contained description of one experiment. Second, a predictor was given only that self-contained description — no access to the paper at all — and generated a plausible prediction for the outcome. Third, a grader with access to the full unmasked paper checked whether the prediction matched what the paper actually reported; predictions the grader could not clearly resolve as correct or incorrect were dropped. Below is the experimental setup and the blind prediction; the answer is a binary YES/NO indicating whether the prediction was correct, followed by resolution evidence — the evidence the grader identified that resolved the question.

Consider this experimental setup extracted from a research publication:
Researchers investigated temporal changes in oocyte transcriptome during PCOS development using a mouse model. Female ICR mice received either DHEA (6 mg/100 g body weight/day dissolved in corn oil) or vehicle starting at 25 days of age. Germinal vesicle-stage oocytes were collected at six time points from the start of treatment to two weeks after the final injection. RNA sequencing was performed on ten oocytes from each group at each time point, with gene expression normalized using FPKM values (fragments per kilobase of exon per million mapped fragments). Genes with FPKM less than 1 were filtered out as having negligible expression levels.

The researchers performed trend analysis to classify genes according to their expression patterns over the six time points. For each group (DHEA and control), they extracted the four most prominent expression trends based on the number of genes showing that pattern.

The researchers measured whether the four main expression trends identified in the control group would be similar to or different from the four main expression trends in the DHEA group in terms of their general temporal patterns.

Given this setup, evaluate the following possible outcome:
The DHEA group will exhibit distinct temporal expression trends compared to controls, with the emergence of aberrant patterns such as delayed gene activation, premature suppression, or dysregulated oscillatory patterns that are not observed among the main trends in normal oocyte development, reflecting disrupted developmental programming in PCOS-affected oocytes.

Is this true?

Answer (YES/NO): NO